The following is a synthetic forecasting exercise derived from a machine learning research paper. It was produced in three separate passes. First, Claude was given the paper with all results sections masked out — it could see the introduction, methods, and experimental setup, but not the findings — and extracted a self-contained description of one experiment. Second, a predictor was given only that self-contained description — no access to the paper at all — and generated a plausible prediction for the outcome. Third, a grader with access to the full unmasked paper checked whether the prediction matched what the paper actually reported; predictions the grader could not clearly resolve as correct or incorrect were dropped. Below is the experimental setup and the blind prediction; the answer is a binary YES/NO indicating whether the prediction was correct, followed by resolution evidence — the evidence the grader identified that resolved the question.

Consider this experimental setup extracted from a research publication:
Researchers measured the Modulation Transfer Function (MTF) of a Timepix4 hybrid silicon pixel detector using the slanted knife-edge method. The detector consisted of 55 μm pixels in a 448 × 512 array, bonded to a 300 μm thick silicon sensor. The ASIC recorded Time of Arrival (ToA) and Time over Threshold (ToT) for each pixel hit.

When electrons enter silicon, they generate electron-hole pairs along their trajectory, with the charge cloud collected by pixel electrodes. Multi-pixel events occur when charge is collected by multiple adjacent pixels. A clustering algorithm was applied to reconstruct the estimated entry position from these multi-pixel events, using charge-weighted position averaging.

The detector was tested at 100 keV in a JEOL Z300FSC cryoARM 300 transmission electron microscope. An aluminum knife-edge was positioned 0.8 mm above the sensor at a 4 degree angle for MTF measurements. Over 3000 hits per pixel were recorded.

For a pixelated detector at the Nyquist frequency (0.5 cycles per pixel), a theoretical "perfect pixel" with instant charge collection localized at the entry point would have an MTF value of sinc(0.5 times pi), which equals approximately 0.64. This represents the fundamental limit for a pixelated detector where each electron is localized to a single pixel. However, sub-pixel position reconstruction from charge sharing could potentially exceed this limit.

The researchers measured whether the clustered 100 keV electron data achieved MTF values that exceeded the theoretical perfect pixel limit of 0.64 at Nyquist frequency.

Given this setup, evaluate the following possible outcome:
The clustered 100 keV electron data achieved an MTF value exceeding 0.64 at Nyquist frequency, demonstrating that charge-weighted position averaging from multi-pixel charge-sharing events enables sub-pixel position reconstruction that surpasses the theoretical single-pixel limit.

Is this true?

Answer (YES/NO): NO